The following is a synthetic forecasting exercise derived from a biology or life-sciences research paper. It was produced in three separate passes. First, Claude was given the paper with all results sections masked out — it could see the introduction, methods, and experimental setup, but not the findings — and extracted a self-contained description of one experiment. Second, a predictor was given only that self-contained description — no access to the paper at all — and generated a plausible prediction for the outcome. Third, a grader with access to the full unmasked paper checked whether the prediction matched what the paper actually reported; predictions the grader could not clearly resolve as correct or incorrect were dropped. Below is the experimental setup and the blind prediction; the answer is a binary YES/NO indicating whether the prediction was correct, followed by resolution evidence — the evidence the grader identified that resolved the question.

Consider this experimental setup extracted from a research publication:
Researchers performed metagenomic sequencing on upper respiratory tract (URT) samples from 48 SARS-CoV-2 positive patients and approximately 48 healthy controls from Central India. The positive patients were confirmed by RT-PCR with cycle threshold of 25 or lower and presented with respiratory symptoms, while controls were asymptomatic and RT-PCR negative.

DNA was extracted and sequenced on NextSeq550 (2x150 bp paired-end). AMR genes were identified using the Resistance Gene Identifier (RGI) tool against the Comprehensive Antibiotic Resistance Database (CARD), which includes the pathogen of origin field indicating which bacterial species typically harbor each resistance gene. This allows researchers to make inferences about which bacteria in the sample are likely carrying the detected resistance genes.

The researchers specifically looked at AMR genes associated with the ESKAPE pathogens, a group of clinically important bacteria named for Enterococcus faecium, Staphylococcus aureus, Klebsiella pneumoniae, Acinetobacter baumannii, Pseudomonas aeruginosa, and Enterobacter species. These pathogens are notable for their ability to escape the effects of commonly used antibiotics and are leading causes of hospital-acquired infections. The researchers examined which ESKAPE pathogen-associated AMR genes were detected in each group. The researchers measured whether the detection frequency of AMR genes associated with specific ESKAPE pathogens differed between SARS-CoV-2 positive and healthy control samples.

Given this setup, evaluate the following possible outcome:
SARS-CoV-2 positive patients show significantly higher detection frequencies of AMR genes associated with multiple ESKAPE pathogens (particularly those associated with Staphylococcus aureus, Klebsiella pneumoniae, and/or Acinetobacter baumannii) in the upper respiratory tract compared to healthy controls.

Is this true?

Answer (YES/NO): YES